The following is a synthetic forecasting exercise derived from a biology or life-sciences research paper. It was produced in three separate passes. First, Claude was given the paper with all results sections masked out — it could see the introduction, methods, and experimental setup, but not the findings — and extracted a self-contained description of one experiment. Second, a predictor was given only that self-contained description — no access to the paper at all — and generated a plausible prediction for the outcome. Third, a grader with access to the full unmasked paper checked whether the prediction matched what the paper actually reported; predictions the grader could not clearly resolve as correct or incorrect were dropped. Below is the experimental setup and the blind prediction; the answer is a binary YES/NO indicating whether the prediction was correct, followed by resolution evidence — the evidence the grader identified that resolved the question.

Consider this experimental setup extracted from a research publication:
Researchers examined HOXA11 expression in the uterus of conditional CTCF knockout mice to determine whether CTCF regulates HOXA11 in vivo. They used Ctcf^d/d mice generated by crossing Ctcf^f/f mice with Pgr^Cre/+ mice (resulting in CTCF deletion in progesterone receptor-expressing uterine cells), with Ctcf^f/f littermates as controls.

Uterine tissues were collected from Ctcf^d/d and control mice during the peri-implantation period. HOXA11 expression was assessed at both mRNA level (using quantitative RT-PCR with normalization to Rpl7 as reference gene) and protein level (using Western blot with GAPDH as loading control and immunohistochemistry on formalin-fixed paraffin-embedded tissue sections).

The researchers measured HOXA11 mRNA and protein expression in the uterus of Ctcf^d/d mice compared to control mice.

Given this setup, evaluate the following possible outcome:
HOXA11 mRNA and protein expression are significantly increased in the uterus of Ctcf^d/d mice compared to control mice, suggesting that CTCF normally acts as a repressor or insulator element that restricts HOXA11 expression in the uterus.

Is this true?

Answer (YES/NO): NO